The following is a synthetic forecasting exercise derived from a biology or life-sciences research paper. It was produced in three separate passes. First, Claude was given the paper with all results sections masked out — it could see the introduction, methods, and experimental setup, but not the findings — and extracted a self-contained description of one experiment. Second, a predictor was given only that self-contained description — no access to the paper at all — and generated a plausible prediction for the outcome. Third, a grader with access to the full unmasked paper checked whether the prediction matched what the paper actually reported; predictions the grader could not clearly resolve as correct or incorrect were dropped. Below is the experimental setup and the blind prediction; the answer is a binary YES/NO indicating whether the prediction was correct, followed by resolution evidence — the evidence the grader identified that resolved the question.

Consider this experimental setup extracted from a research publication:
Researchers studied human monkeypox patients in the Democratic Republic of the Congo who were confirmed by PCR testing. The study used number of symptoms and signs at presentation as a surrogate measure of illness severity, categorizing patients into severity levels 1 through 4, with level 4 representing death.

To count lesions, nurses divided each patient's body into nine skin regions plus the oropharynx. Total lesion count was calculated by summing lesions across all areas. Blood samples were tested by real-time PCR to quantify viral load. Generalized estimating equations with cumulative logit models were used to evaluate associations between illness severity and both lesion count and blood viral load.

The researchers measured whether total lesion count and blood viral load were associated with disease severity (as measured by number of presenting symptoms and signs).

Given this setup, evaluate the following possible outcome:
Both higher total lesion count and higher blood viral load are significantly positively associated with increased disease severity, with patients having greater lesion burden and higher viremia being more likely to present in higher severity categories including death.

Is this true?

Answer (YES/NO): YES